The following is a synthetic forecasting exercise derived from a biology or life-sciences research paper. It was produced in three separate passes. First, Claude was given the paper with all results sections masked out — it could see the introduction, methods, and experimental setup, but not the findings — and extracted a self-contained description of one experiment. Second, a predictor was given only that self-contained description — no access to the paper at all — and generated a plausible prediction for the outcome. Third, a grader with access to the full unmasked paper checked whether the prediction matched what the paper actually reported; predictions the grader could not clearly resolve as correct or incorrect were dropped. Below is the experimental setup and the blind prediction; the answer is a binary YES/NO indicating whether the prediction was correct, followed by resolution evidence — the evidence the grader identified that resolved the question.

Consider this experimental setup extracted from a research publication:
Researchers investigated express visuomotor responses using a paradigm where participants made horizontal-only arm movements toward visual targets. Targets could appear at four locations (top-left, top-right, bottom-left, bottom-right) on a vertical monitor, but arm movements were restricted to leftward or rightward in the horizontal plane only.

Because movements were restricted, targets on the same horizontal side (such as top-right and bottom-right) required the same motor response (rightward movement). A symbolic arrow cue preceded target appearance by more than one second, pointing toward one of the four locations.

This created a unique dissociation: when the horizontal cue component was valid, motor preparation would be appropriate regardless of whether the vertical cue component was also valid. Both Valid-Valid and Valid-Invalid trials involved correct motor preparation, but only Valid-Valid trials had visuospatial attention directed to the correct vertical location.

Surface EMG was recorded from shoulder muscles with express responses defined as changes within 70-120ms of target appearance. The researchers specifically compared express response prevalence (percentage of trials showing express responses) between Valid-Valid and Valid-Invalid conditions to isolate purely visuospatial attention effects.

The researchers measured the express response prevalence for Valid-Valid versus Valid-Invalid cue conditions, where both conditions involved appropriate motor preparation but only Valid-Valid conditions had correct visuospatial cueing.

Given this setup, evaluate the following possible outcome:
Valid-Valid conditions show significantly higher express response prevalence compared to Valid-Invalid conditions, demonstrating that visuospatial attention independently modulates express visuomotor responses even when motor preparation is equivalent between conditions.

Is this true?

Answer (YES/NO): NO